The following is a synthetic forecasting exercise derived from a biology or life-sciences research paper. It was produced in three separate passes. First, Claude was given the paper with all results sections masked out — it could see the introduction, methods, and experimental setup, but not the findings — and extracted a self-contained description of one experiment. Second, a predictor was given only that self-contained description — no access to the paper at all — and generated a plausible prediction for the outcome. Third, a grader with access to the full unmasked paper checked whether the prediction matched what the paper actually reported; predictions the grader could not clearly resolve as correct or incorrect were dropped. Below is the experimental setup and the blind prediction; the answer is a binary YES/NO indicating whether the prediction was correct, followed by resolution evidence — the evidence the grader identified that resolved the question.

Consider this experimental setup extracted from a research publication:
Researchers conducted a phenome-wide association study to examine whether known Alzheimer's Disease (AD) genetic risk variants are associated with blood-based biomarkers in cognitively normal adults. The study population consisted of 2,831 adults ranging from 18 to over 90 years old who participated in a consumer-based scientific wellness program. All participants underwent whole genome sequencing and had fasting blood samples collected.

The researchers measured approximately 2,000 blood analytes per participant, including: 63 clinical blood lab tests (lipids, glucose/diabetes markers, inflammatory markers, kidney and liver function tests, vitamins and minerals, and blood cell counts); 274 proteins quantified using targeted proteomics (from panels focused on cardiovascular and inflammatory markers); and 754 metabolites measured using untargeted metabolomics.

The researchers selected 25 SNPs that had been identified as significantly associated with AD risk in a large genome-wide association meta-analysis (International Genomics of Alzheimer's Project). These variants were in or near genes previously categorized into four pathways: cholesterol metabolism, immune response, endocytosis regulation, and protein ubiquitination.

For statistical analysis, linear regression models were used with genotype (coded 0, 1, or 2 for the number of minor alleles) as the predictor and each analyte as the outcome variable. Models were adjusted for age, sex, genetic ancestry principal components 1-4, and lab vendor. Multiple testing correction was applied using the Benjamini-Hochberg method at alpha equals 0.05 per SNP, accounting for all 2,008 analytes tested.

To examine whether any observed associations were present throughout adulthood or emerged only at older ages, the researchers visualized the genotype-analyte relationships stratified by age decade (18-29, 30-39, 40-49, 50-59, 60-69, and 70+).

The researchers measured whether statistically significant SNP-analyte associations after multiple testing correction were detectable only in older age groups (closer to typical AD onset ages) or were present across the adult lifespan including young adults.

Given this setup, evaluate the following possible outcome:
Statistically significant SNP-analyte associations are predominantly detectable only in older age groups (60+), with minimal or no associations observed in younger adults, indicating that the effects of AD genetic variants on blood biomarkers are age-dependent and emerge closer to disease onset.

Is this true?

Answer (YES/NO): NO